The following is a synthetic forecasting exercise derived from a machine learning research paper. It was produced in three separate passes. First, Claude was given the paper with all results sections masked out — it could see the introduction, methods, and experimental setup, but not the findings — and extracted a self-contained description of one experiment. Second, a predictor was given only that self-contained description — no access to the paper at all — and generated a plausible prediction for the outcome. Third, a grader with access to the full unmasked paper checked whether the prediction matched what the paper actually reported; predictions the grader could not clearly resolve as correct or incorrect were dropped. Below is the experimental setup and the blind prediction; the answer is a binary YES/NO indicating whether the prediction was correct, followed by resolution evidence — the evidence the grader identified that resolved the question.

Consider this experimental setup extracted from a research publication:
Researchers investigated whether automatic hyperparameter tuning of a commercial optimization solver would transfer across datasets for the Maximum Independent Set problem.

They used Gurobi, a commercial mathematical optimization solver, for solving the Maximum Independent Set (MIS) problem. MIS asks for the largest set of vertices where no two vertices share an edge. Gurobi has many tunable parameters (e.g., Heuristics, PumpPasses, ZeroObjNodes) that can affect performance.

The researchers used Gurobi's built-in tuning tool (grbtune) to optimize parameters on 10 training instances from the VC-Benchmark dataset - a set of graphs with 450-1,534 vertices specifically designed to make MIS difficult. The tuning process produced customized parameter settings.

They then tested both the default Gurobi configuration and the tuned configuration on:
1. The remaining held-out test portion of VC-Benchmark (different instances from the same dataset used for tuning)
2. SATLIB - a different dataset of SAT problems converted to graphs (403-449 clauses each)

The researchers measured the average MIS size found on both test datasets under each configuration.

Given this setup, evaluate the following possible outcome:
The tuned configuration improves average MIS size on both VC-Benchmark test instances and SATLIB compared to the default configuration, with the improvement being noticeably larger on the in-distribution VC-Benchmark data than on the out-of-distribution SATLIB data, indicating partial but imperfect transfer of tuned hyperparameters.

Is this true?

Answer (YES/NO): NO